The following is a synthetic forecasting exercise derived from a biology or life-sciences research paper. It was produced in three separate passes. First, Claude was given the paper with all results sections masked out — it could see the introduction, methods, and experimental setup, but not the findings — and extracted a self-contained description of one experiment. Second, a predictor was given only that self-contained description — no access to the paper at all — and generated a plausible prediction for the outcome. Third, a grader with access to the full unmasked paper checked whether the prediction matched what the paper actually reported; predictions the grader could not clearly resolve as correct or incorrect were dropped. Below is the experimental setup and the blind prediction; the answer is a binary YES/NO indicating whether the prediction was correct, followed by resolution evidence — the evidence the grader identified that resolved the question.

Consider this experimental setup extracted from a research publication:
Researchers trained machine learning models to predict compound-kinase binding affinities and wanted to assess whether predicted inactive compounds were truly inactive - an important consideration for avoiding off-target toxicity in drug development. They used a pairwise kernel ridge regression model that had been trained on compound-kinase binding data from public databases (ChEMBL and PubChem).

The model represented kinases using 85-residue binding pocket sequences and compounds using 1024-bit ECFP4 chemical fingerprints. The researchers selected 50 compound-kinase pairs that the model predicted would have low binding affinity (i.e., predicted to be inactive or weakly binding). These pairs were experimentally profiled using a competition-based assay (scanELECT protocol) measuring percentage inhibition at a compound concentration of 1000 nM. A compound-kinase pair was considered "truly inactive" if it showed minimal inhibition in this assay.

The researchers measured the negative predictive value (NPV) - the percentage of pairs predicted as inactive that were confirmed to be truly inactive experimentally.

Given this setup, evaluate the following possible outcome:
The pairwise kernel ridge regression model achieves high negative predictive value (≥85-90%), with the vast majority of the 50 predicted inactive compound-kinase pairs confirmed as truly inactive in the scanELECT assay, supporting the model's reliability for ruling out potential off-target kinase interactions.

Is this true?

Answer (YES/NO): NO